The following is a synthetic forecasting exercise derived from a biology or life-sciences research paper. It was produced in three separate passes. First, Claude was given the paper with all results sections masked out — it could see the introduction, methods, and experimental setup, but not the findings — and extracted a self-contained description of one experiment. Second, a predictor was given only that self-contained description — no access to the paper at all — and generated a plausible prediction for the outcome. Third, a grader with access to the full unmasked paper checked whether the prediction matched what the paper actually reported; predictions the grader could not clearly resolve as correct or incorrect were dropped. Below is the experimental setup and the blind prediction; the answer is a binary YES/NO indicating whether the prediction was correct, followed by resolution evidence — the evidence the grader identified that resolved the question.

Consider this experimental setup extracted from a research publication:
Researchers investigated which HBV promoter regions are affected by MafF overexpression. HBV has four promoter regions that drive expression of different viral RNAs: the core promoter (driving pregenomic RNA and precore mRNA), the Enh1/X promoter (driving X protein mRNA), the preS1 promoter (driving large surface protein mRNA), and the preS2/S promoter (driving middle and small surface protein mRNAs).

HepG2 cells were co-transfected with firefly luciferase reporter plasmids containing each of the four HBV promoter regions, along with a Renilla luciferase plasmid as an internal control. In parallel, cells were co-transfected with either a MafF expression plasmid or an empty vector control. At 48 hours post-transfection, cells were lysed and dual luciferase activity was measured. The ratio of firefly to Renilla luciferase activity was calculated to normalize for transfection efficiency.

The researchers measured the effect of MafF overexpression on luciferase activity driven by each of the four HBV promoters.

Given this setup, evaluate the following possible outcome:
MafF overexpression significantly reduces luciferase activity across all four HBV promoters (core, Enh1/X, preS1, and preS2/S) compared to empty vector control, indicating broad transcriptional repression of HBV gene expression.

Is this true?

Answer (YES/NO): NO